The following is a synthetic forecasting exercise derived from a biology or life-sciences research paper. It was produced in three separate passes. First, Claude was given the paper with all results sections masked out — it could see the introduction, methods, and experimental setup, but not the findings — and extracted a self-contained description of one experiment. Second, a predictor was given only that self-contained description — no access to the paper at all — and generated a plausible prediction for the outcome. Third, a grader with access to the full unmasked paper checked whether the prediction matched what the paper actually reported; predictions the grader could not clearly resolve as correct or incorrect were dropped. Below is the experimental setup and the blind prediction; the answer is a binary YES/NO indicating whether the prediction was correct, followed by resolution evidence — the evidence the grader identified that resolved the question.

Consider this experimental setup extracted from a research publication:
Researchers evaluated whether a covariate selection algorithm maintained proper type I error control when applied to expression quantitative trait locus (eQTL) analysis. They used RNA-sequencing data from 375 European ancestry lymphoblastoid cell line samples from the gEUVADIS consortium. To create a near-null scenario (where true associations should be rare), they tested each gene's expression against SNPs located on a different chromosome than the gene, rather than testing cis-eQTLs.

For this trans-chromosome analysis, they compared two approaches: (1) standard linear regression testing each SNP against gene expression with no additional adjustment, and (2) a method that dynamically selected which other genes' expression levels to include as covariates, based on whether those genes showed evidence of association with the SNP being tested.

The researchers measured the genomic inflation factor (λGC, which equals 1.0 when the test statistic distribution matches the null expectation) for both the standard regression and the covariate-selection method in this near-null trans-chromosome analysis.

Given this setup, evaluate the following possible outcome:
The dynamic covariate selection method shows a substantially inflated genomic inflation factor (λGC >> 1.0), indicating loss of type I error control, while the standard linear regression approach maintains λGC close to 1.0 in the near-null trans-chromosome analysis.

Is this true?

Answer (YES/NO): NO